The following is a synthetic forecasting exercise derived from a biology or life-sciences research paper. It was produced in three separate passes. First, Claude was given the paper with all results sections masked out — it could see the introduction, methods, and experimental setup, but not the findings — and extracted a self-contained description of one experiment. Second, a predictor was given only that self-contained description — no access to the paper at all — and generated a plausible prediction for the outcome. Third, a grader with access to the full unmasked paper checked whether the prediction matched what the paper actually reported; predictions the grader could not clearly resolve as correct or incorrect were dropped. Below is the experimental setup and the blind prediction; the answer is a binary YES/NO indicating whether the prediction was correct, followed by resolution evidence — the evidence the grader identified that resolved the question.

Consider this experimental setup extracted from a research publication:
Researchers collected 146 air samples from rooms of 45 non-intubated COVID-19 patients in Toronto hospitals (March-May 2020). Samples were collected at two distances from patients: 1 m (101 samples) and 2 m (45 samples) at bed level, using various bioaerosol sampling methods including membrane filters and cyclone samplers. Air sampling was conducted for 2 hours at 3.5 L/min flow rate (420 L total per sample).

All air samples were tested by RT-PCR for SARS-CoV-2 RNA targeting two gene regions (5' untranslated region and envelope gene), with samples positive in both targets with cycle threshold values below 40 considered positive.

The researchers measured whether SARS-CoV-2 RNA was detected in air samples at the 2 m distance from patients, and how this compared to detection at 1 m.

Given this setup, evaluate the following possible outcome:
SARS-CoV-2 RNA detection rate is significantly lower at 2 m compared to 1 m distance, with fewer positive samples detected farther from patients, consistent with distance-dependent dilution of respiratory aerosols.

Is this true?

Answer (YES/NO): YES